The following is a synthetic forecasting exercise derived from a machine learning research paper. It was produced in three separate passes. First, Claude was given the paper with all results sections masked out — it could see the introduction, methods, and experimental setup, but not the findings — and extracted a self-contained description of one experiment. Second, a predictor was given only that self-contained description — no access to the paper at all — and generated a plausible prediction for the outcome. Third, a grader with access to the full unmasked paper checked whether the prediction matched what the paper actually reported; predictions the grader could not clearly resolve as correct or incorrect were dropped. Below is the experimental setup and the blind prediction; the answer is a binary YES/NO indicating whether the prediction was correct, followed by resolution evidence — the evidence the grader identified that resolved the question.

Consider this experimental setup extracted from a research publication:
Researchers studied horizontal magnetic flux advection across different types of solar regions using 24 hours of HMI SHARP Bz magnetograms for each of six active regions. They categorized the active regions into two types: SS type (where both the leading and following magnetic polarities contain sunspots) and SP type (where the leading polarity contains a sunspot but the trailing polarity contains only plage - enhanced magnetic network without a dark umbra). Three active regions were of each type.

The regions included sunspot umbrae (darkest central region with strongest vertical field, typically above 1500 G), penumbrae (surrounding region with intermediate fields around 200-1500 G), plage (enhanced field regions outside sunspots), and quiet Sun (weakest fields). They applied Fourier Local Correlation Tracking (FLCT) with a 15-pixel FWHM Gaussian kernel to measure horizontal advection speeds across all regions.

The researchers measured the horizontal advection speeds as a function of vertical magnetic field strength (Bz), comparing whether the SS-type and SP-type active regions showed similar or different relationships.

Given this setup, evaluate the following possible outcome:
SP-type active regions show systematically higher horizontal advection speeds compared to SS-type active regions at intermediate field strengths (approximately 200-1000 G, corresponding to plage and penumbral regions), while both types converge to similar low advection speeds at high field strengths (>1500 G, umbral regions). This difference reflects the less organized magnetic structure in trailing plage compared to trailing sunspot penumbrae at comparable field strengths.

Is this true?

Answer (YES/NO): NO